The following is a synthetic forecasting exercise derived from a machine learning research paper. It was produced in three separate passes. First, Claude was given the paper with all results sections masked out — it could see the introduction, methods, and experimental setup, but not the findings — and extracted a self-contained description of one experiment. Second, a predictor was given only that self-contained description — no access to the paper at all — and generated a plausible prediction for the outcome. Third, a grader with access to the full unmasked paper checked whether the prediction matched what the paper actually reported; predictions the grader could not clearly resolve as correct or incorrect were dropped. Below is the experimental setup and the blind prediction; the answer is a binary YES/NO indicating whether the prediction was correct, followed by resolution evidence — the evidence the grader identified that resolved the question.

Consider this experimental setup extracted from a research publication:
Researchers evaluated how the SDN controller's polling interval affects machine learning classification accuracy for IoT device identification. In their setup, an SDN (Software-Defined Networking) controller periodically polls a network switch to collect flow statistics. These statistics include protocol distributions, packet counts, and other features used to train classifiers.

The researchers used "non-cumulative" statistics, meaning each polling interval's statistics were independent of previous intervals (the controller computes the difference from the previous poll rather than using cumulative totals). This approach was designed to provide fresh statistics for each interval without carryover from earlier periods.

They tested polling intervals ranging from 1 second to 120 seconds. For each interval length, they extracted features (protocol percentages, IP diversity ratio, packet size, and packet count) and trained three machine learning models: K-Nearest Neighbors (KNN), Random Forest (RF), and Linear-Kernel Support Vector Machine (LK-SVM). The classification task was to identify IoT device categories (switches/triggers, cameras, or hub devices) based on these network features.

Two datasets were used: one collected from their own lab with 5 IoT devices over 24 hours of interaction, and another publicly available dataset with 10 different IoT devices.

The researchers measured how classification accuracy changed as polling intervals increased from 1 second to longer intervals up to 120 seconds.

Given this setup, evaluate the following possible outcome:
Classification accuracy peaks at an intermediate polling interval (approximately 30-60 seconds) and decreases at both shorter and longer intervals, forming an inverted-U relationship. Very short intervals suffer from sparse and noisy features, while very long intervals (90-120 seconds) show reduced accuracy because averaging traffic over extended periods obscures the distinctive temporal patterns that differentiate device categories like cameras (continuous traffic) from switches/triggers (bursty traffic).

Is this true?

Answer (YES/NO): NO